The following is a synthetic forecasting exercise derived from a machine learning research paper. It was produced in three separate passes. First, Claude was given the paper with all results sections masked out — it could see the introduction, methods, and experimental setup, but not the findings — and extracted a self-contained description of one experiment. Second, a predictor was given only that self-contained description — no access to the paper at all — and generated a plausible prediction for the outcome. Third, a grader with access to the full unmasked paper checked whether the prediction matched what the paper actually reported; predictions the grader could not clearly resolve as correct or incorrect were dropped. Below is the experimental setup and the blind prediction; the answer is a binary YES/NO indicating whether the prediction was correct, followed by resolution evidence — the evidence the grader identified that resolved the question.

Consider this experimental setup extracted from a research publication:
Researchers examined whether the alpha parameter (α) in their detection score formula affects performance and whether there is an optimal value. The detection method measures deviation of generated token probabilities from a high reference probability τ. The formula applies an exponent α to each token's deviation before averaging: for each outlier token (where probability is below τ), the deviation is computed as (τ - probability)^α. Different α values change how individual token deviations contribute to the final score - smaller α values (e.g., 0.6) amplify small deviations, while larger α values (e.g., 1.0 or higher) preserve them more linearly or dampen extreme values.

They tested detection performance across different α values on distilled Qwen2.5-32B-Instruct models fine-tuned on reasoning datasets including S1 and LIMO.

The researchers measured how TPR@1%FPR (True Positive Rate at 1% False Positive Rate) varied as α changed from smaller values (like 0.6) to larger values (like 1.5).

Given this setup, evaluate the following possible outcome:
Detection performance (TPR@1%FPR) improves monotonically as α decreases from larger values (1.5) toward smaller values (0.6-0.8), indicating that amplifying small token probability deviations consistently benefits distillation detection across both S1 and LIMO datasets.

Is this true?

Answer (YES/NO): NO